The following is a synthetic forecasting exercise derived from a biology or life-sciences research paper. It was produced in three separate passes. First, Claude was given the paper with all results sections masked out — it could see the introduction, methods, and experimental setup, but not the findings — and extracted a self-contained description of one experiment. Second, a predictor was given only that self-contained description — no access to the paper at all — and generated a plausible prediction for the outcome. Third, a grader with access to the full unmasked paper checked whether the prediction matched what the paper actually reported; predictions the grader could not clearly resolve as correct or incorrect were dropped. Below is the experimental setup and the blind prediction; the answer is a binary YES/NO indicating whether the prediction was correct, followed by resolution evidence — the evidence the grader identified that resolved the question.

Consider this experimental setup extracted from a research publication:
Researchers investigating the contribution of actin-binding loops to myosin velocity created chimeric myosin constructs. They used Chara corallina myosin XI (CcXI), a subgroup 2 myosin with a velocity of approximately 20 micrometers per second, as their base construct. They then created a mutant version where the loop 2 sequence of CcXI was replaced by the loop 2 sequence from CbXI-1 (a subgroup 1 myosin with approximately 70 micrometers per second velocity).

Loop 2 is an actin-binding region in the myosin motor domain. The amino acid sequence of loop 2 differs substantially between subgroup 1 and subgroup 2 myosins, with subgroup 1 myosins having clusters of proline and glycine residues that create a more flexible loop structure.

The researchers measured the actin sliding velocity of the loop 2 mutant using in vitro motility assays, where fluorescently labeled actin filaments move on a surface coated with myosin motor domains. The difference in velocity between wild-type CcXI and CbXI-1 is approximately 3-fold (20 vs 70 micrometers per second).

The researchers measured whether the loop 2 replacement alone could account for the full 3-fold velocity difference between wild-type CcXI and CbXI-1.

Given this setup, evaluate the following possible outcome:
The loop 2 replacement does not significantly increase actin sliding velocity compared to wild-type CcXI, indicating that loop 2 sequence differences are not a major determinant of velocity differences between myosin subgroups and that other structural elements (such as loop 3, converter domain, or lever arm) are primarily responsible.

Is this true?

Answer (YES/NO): NO